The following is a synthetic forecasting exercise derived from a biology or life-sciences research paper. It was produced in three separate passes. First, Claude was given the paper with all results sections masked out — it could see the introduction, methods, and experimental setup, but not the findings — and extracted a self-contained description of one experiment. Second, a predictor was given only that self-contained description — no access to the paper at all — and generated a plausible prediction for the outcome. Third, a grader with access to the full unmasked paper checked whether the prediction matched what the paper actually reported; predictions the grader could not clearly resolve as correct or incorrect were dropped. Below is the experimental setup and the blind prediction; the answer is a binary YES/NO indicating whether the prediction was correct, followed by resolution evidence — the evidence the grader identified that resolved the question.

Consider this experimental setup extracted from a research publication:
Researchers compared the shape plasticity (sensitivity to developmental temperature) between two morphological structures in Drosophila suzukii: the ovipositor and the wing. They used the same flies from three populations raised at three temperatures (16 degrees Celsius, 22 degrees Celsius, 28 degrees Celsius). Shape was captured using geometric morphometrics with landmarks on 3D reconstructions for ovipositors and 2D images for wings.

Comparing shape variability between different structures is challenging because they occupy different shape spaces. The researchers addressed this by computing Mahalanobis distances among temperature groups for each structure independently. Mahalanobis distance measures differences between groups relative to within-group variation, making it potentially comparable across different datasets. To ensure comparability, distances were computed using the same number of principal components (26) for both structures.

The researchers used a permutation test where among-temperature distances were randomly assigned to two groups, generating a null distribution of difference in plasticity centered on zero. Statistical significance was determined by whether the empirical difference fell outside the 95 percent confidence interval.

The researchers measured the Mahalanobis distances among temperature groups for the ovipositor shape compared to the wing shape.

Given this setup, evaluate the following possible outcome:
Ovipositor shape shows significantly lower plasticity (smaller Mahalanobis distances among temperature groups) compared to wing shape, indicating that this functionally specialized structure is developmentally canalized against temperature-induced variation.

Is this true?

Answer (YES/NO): YES